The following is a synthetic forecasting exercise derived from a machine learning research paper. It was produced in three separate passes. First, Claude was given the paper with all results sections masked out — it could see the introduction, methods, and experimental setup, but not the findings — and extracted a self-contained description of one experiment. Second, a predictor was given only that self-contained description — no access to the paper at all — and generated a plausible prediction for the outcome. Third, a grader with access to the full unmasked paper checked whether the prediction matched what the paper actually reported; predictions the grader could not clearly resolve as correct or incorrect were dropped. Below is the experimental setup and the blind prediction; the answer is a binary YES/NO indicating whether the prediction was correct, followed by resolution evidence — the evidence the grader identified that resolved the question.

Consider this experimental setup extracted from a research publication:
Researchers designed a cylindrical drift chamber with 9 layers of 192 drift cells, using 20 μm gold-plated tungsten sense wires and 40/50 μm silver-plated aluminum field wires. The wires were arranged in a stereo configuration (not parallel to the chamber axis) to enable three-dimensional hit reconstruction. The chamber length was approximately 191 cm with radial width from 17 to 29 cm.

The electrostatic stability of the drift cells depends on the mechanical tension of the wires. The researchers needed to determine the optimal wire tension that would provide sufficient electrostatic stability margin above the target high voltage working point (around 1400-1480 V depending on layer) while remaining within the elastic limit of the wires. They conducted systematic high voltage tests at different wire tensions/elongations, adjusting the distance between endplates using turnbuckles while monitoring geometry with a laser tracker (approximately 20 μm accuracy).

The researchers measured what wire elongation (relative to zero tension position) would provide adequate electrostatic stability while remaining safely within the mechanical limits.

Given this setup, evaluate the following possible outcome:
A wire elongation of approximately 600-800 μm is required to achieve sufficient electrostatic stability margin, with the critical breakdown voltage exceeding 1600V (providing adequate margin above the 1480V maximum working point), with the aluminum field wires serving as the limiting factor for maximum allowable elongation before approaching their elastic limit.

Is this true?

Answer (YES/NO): NO